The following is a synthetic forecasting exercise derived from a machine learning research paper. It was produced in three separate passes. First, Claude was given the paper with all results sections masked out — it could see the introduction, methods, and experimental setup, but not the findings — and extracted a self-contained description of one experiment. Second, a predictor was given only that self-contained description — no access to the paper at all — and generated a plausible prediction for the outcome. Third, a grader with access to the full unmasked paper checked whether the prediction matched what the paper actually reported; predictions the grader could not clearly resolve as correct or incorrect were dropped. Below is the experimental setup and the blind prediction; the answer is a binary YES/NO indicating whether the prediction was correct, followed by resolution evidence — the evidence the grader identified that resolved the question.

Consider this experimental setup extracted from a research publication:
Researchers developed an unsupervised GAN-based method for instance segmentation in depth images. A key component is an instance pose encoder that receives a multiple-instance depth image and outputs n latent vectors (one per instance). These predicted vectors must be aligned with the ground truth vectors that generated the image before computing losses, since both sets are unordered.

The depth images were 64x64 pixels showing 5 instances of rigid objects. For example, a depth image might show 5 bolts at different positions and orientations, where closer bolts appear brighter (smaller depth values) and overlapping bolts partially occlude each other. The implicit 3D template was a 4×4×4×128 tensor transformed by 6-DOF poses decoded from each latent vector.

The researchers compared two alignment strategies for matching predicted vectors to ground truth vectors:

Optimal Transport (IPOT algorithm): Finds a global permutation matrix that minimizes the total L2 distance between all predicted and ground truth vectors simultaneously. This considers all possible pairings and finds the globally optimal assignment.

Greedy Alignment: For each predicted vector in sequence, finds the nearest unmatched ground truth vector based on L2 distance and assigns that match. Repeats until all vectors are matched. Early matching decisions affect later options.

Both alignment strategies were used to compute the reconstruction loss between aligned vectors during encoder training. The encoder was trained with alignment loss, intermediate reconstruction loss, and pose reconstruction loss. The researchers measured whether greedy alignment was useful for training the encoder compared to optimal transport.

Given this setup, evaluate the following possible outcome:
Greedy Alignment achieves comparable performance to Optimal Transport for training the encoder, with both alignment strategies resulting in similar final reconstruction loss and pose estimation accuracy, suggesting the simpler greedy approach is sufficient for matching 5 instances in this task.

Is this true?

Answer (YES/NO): NO